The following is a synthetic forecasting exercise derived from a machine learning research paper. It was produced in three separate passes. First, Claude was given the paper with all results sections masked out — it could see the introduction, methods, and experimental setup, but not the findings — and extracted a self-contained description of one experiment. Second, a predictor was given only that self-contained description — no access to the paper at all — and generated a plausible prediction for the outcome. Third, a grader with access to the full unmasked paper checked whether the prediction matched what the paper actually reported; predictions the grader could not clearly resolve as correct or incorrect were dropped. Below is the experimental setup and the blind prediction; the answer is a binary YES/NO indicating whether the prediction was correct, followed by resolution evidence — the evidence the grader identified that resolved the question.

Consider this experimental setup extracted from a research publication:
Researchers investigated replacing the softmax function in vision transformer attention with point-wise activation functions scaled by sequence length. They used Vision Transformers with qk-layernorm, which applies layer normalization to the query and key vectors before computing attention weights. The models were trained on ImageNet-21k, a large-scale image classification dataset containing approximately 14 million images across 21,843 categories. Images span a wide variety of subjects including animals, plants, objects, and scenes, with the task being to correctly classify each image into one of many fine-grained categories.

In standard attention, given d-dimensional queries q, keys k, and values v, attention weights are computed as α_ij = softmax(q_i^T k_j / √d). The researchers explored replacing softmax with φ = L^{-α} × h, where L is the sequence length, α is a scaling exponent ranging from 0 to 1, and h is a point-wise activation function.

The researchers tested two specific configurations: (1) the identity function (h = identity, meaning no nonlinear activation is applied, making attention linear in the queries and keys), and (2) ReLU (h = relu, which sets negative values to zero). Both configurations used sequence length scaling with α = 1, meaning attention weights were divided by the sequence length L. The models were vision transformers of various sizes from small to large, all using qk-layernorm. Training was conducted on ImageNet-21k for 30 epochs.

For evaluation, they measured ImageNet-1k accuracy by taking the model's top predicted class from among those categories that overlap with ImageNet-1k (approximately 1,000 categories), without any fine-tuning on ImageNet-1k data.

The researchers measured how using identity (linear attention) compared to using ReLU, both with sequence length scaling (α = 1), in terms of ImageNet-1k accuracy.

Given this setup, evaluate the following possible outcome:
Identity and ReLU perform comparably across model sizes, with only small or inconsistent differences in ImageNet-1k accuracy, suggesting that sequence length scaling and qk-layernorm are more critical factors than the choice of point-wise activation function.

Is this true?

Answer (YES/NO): YES